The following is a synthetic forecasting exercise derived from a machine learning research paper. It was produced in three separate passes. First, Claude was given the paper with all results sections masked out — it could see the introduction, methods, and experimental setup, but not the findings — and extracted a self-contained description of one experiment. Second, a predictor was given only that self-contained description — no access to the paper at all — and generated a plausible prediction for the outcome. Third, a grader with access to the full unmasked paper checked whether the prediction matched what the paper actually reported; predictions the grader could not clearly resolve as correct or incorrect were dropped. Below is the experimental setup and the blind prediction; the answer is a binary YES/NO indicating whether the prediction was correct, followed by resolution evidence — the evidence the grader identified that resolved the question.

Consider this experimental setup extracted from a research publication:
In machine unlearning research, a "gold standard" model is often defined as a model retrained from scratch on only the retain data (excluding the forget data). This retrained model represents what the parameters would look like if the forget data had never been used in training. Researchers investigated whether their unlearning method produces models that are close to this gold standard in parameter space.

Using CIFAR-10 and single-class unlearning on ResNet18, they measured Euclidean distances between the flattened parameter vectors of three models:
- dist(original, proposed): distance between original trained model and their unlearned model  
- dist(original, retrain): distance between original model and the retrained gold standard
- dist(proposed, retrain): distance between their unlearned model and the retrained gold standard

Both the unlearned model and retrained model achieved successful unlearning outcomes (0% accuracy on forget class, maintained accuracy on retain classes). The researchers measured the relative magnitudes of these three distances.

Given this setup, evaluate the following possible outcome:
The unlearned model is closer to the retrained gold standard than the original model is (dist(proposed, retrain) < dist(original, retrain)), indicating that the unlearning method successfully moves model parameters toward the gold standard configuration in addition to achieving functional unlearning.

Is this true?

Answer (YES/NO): NO